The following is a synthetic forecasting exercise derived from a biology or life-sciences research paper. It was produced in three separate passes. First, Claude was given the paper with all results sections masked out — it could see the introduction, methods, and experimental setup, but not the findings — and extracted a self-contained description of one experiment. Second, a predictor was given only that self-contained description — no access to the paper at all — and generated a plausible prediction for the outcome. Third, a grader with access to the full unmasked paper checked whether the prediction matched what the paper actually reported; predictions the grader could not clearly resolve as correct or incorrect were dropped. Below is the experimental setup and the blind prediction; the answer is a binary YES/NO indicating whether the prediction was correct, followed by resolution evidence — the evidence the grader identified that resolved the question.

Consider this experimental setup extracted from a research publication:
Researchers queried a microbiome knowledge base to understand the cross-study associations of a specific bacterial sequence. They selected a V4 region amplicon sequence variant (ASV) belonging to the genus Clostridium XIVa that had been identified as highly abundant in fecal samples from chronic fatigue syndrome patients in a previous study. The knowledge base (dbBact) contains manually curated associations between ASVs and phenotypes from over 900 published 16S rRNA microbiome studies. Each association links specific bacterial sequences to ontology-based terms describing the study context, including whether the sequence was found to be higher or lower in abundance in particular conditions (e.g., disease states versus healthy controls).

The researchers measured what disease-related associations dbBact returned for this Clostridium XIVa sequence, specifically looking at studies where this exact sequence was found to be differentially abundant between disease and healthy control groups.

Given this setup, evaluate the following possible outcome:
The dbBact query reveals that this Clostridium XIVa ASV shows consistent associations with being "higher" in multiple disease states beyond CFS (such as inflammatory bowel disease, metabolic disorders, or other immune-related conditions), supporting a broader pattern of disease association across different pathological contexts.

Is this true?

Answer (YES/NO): YES